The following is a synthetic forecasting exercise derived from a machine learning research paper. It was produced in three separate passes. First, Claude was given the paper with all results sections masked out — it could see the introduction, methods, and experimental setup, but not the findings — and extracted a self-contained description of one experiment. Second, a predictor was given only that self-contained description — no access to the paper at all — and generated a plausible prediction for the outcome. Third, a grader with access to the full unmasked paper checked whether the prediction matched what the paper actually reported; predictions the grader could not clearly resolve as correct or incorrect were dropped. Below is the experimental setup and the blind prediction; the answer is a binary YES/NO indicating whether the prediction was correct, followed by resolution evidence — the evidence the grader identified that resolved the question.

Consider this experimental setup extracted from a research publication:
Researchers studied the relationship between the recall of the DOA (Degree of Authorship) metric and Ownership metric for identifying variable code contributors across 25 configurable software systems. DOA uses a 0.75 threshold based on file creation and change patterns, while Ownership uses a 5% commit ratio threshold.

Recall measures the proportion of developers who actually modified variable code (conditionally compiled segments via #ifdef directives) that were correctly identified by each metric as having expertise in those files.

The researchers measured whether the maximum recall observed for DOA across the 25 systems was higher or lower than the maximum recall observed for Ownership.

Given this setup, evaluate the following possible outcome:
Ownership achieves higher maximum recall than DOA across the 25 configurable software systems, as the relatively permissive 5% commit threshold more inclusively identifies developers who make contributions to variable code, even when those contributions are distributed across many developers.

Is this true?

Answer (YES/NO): YES